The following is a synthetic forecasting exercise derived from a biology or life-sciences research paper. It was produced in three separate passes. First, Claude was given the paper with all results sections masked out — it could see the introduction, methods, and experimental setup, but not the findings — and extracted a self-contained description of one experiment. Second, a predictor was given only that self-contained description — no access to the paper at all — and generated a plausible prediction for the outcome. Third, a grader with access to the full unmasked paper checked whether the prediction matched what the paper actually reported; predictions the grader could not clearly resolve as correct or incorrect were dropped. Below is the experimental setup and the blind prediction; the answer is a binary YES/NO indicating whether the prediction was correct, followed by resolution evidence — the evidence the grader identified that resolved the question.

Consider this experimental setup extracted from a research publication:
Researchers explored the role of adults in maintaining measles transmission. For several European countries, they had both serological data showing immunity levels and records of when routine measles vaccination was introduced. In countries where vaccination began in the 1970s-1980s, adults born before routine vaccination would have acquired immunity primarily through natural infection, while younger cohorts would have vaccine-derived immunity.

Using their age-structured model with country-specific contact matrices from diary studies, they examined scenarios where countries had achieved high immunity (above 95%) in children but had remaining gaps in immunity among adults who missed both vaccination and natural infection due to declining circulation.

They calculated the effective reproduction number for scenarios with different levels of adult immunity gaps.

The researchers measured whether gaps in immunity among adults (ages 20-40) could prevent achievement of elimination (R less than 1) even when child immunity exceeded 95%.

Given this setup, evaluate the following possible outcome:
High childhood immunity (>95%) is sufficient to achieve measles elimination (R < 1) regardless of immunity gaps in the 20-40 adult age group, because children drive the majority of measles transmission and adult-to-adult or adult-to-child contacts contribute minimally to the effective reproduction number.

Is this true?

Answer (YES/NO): NO